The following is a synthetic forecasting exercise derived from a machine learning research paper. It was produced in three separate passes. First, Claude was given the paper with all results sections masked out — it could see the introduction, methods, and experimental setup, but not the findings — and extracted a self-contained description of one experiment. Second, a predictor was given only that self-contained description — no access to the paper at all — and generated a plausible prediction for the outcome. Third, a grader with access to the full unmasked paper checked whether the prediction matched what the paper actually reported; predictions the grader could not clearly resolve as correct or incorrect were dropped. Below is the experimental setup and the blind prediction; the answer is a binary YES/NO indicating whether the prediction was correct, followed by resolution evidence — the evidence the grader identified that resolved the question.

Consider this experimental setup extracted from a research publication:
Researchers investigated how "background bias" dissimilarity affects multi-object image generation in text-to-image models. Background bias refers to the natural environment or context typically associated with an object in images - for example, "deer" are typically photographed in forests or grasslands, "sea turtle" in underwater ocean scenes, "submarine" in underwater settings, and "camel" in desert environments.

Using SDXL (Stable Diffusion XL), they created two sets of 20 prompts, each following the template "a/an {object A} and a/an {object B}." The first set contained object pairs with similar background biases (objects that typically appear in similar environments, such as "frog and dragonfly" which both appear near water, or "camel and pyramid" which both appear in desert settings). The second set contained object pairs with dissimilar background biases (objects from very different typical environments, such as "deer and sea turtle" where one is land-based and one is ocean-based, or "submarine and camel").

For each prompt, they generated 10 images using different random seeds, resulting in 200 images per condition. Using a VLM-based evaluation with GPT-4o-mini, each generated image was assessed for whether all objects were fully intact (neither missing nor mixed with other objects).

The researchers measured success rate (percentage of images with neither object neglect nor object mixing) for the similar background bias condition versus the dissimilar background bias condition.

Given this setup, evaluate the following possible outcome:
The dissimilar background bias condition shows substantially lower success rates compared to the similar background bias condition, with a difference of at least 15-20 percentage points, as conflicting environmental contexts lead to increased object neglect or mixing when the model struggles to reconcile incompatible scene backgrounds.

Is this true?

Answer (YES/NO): YES